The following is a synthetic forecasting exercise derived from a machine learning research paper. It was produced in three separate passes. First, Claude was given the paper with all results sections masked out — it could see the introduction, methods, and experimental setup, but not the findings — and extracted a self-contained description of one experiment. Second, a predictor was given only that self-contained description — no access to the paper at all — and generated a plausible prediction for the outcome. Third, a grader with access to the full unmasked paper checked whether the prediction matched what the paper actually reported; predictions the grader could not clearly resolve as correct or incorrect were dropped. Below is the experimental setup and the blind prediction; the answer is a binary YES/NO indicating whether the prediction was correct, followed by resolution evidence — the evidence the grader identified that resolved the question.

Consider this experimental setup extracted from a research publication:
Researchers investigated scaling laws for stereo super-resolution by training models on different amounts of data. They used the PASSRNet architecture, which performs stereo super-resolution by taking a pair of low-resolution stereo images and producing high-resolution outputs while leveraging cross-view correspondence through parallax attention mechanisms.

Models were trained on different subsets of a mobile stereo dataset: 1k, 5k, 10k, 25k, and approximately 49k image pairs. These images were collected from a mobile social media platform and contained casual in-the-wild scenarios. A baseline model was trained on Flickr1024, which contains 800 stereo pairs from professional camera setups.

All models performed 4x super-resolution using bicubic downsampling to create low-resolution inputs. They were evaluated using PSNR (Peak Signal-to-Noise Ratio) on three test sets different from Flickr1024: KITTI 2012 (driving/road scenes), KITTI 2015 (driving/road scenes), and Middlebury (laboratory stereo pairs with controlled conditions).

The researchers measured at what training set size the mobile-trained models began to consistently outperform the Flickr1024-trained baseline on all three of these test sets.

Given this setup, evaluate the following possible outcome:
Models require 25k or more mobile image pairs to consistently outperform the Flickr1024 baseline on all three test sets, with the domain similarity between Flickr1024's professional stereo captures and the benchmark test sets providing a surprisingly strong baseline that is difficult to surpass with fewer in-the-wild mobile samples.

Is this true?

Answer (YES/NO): NO